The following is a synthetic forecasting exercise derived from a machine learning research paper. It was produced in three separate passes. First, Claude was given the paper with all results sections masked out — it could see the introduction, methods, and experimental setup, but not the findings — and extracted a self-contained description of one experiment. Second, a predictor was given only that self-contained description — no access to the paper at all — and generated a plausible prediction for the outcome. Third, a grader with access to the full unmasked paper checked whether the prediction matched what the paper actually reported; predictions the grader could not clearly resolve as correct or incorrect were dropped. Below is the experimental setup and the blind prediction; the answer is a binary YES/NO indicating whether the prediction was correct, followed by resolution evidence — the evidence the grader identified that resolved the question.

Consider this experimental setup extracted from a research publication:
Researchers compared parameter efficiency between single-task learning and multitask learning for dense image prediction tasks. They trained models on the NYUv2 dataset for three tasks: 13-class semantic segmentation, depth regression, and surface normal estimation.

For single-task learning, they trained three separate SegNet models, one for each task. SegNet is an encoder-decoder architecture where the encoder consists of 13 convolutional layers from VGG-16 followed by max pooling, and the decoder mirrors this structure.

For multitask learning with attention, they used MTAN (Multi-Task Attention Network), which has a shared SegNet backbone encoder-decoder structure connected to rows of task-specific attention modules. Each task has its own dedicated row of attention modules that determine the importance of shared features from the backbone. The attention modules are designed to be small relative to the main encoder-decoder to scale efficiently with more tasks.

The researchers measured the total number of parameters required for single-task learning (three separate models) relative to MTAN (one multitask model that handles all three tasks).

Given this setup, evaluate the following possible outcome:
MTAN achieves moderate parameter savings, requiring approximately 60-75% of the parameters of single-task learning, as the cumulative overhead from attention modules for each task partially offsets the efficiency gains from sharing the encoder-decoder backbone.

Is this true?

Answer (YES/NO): YES